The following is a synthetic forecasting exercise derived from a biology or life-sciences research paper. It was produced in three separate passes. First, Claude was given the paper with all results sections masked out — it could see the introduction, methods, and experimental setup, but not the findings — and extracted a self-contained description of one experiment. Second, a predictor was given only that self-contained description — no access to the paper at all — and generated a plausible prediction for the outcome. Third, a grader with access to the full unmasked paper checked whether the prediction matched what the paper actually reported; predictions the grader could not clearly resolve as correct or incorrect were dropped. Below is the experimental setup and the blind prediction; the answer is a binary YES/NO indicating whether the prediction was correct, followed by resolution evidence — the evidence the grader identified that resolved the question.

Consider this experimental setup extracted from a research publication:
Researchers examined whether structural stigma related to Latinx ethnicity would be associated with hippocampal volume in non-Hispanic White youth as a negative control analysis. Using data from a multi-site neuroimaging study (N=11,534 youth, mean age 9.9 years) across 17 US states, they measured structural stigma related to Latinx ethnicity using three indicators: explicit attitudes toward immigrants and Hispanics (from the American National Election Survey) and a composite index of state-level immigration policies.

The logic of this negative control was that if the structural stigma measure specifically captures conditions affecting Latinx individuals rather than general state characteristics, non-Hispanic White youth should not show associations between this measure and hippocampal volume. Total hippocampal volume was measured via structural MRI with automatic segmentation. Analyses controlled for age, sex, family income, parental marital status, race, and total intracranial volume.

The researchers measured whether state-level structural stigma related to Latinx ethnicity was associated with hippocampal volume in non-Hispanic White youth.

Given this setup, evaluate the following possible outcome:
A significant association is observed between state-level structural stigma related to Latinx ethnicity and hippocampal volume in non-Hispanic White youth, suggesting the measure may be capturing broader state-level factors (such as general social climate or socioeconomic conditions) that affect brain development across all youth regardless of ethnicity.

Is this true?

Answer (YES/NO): NO